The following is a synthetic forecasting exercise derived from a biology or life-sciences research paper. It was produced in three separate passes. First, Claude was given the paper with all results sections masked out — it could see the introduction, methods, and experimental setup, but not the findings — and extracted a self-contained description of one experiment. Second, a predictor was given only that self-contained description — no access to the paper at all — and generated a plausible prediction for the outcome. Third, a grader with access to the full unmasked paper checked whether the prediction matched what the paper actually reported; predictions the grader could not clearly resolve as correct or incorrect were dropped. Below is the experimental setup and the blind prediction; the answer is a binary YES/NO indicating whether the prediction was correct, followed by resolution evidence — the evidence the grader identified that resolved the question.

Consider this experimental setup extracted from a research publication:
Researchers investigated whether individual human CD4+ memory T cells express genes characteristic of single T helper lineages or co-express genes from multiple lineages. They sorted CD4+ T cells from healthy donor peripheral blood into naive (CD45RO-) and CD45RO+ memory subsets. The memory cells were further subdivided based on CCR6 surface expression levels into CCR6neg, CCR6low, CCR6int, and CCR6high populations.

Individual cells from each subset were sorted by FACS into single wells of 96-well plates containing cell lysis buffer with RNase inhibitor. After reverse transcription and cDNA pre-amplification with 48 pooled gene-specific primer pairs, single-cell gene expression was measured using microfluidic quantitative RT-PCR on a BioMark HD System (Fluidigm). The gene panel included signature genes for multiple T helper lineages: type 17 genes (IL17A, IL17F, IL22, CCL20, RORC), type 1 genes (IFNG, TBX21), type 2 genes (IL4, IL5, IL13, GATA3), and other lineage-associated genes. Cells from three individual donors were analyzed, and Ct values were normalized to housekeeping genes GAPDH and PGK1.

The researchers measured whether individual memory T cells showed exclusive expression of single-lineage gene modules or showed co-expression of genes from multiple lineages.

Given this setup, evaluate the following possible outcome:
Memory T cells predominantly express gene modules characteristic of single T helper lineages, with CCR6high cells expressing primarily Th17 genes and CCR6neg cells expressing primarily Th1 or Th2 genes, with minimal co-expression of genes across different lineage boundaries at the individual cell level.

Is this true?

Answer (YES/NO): NO